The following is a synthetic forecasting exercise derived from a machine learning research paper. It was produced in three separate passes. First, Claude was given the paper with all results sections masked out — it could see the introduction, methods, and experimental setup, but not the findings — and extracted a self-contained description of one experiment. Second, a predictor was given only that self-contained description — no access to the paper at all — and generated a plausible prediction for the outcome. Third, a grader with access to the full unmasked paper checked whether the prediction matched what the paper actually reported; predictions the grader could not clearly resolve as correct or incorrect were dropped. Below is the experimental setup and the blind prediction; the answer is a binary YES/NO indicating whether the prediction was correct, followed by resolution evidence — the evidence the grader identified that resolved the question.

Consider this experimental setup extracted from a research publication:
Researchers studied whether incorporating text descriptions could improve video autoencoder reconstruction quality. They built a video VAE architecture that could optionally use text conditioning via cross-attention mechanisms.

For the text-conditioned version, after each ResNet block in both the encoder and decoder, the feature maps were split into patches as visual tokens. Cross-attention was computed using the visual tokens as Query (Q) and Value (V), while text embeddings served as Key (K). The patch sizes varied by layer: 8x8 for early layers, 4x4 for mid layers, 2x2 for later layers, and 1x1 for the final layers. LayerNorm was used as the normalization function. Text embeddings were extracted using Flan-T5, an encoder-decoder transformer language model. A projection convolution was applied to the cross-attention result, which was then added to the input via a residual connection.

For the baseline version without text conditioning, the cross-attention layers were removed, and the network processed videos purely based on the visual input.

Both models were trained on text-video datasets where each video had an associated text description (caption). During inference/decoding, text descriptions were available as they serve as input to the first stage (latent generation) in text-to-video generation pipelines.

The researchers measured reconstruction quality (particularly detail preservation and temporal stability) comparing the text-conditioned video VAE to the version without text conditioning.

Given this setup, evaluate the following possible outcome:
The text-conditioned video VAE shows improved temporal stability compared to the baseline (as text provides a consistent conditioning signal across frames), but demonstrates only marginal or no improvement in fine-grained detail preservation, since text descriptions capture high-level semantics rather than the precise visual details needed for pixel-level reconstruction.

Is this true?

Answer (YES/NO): NO